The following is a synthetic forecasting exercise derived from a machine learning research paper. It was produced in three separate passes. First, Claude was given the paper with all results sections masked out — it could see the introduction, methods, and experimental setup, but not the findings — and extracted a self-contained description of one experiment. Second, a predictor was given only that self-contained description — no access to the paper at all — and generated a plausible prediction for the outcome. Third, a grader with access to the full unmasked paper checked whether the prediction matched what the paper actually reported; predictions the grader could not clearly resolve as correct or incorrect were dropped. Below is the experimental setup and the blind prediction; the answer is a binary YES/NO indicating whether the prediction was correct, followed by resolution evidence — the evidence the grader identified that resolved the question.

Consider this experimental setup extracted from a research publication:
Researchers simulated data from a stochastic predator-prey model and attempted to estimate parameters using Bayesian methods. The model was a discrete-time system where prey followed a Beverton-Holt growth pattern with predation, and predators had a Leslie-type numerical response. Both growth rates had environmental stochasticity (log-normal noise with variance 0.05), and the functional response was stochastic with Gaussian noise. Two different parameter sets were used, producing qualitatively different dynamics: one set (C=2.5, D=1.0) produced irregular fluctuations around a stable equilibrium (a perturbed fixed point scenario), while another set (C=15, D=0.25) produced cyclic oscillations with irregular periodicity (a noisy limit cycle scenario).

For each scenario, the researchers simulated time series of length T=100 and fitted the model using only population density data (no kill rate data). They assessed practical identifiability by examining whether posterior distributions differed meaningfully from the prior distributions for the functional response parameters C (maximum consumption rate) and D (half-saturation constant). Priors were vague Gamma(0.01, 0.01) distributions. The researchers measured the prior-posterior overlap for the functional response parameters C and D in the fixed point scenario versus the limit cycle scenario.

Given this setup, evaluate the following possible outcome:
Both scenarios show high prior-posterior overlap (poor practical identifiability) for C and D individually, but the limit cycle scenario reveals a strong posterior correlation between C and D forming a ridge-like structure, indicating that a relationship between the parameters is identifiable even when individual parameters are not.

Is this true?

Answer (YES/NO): NO